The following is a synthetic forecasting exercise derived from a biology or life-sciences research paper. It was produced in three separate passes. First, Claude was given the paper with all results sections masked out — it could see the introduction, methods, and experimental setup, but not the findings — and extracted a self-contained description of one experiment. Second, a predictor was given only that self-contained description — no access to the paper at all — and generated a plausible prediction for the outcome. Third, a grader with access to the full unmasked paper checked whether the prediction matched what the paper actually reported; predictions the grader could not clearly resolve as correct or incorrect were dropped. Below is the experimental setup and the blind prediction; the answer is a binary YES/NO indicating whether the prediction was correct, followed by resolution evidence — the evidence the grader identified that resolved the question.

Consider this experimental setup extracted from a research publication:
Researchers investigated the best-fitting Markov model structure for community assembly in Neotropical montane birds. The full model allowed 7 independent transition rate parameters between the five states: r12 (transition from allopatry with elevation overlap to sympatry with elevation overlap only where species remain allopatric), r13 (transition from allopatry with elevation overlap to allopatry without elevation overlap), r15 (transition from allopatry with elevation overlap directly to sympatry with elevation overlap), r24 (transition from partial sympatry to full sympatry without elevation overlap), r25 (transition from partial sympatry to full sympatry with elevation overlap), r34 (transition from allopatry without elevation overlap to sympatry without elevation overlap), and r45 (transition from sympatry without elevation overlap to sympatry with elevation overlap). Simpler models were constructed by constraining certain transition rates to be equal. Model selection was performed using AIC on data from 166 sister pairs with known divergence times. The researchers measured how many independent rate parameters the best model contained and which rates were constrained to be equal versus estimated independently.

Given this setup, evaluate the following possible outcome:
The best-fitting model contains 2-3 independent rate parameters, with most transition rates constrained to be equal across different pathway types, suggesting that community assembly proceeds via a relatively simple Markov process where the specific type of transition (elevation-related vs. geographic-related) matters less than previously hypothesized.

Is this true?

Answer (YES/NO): YES